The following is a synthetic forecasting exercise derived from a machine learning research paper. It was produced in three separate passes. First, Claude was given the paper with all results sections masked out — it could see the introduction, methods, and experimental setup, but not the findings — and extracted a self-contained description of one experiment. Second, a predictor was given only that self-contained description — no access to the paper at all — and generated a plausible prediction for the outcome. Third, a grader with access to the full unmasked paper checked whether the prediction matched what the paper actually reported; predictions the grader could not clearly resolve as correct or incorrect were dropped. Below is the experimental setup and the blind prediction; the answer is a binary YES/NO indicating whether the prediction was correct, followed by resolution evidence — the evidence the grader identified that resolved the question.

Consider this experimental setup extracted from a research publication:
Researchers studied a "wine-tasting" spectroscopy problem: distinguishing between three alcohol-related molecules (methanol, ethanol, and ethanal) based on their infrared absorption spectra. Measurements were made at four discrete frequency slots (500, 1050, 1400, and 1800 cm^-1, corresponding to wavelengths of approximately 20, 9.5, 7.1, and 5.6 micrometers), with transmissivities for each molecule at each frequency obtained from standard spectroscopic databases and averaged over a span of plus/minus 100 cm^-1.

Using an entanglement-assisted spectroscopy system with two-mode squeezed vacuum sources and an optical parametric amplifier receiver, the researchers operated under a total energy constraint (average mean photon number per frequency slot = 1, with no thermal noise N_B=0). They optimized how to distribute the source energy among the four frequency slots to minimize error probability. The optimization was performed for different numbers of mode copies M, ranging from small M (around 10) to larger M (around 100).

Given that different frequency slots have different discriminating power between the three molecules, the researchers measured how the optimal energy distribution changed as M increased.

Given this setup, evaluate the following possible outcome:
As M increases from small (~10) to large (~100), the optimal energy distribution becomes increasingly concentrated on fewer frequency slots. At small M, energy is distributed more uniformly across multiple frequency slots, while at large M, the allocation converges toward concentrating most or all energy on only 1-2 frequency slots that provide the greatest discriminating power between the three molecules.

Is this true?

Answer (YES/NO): NO